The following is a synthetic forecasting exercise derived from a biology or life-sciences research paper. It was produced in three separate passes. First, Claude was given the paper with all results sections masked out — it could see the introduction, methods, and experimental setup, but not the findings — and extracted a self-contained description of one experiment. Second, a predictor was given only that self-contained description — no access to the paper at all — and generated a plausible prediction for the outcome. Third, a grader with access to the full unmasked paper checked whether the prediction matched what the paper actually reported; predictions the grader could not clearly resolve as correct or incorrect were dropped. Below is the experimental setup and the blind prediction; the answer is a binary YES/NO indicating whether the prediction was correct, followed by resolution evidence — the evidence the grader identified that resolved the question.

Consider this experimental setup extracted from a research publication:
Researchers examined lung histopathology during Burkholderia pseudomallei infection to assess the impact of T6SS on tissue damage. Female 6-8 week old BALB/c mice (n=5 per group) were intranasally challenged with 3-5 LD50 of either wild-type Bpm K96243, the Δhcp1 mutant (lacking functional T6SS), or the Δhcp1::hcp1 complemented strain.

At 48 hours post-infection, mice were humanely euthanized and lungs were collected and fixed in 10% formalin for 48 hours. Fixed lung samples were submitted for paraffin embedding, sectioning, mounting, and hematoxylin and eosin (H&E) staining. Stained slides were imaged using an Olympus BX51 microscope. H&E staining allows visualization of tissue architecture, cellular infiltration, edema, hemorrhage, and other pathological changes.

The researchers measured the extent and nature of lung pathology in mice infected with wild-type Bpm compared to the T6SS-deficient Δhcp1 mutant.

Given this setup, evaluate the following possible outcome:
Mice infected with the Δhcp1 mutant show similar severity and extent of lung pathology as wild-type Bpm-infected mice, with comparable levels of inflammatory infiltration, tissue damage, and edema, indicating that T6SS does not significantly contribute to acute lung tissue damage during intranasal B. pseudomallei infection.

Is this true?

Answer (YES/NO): NO